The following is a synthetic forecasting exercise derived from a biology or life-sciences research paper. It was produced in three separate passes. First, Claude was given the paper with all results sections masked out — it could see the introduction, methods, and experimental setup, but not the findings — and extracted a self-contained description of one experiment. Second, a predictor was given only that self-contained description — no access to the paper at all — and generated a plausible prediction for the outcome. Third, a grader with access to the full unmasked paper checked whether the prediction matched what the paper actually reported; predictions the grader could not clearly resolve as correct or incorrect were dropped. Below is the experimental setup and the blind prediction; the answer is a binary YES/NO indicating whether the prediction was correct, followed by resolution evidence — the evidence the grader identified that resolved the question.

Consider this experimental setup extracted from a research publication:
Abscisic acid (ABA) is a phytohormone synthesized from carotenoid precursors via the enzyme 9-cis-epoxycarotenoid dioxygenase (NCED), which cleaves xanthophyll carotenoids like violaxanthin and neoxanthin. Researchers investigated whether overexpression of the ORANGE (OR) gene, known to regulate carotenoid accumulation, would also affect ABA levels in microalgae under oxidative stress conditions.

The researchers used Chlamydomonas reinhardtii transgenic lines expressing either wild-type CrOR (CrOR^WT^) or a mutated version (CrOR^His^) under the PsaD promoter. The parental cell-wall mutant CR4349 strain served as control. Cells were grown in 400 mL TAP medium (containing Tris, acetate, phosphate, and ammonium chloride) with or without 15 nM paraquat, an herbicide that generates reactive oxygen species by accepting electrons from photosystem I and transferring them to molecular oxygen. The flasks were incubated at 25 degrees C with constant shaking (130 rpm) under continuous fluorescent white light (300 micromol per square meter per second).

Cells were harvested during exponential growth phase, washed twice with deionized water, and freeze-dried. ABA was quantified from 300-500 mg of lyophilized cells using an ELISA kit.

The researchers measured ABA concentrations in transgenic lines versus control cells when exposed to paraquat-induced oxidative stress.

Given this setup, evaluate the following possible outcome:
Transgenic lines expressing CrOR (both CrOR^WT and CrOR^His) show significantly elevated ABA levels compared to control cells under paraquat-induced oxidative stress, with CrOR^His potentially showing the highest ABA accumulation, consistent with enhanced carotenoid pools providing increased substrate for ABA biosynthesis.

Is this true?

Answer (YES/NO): YES